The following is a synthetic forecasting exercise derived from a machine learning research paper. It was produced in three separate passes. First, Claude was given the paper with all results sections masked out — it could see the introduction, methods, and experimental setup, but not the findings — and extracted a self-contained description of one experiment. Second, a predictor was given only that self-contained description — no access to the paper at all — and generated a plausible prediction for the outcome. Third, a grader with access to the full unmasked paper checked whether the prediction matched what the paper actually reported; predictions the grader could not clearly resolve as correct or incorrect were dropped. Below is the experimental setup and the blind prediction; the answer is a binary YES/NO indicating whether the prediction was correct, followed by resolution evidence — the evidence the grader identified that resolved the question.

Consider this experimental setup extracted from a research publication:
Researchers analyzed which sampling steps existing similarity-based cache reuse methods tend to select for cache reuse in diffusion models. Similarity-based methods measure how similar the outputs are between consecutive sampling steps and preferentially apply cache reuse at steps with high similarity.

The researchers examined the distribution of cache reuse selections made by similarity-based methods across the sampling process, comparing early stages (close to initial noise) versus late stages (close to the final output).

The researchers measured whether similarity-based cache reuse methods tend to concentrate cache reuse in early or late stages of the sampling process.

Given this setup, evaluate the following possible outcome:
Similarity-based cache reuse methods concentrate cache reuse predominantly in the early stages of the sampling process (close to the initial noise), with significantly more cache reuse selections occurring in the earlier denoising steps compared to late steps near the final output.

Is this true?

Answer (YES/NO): NO